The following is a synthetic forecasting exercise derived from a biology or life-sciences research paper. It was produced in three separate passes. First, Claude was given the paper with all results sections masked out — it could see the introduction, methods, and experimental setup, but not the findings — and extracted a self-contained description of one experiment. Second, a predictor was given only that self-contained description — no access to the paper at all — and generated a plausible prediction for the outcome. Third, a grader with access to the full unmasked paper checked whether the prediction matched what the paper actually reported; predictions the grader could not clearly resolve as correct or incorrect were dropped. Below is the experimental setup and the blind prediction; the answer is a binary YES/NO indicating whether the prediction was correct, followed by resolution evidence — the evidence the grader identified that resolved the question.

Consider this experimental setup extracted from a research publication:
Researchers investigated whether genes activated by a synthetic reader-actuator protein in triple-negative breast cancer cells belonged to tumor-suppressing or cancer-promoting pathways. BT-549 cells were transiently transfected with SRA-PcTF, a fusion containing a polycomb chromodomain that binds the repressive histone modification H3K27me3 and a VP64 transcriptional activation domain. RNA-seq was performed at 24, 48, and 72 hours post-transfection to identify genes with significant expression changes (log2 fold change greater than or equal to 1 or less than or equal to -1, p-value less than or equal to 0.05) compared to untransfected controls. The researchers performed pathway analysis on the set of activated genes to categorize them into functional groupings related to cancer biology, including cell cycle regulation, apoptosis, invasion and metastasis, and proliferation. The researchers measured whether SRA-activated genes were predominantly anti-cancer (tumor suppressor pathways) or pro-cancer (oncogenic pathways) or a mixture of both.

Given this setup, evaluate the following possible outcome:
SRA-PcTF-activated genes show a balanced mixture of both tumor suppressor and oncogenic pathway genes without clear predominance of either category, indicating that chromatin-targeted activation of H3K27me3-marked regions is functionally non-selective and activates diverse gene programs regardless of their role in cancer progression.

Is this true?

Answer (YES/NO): NO